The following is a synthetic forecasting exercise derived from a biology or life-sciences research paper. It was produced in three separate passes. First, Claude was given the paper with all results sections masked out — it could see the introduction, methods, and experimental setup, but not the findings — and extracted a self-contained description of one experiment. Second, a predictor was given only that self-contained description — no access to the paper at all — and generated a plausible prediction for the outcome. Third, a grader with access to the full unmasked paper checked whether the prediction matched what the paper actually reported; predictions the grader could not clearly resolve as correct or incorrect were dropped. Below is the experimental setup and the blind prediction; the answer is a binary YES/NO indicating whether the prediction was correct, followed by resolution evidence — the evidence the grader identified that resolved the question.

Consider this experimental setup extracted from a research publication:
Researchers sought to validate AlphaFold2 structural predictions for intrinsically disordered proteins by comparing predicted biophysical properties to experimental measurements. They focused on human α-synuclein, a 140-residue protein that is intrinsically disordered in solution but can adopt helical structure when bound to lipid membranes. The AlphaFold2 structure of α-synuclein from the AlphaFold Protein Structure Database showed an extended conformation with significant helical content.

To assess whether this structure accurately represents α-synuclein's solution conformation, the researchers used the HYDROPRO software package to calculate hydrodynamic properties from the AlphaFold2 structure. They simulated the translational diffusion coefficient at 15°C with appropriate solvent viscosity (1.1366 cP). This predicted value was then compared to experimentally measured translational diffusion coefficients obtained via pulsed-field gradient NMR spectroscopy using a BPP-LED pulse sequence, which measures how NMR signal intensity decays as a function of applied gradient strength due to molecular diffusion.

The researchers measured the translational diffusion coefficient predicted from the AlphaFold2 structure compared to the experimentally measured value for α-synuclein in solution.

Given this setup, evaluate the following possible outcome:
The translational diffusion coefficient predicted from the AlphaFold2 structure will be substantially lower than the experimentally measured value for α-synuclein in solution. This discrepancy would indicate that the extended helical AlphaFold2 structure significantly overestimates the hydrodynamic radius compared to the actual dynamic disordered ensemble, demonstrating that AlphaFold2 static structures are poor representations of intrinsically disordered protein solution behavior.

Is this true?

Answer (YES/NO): YES